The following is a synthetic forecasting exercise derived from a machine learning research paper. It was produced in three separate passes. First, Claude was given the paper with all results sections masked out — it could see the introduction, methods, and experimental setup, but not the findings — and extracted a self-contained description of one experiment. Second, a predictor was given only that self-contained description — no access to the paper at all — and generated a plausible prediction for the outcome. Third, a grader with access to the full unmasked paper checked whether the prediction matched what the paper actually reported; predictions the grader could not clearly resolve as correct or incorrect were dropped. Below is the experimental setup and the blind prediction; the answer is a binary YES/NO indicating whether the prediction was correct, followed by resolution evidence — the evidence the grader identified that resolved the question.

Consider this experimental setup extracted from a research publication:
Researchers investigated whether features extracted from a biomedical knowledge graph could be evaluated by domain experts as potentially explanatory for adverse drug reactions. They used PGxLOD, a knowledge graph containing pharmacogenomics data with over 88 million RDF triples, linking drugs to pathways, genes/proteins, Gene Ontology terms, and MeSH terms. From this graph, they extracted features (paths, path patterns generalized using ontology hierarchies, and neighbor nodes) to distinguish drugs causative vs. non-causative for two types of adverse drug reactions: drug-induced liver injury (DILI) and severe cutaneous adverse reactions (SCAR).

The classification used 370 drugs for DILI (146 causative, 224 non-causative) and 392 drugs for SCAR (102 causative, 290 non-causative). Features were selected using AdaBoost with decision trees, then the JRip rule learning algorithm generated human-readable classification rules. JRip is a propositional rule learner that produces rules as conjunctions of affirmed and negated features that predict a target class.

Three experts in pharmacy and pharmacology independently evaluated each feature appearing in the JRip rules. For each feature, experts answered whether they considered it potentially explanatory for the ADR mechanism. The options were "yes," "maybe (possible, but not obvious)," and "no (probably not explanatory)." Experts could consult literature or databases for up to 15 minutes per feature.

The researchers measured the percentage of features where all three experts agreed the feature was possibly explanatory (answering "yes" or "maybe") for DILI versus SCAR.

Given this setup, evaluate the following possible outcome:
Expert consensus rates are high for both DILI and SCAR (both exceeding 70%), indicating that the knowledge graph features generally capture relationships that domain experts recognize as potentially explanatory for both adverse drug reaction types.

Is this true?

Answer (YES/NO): NO